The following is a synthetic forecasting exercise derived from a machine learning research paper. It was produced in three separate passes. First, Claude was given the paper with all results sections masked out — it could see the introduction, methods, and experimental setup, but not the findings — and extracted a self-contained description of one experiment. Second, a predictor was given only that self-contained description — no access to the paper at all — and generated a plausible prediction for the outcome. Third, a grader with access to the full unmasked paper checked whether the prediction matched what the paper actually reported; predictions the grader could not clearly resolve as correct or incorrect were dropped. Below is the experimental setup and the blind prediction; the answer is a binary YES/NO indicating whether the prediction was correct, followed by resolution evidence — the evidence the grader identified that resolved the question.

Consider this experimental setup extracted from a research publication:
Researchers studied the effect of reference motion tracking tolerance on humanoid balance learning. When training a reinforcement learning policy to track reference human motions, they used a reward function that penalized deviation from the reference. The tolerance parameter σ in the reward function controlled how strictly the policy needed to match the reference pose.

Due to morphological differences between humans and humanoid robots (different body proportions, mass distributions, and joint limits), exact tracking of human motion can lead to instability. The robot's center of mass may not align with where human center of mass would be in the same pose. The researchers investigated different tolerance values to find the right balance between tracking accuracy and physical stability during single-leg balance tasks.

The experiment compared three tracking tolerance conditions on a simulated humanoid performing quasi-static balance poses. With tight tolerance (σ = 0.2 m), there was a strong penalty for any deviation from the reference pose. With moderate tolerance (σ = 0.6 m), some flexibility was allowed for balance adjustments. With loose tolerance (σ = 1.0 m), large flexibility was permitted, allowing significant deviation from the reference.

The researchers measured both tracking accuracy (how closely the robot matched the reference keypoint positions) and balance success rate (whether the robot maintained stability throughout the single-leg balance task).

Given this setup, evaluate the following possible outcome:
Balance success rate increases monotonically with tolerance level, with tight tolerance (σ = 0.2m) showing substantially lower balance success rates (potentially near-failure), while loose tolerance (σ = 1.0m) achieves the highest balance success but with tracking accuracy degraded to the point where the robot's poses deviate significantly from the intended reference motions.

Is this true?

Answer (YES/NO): NO